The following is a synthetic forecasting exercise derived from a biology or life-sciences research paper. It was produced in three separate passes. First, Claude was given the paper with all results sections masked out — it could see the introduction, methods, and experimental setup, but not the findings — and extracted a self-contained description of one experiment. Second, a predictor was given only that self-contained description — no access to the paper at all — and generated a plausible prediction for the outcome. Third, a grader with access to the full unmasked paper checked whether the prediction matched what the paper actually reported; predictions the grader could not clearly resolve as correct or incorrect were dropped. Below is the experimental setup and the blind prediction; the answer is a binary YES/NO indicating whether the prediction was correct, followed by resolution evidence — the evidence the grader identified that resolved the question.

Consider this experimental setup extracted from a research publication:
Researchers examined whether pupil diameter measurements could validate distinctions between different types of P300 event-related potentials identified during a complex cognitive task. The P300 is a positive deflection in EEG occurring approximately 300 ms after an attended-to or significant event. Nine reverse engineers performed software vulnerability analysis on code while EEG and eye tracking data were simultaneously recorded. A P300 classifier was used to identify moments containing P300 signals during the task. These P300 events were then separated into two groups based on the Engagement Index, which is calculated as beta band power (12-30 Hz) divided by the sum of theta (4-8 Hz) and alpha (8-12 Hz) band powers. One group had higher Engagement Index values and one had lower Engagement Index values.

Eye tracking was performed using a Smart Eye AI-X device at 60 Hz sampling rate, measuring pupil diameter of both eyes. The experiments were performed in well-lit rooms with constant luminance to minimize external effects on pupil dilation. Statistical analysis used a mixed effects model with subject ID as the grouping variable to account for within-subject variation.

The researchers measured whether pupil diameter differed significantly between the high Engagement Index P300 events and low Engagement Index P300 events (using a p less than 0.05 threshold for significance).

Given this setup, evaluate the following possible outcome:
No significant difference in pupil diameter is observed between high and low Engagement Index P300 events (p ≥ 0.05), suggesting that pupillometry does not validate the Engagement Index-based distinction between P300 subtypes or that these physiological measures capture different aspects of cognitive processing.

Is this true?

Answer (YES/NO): NO